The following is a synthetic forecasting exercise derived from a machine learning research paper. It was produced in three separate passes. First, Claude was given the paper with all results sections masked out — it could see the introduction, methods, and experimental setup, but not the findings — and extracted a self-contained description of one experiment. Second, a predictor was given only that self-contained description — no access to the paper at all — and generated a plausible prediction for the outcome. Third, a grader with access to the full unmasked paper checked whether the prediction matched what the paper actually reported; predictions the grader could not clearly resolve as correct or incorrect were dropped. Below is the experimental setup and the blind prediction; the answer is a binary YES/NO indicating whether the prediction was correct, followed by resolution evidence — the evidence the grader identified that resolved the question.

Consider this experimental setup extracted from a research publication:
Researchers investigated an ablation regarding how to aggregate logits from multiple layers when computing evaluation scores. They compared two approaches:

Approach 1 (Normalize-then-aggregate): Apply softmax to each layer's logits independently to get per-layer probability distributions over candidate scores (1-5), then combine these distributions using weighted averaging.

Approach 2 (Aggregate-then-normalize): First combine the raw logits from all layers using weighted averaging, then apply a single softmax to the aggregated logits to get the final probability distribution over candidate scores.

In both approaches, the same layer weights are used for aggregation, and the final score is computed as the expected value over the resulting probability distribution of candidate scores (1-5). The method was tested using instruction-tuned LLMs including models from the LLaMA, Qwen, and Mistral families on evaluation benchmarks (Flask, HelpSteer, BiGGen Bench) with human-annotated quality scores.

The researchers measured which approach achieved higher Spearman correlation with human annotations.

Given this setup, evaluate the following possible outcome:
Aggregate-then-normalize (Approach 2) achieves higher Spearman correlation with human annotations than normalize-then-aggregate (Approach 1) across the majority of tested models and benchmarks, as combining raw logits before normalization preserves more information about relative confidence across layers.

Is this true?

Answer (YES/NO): YES